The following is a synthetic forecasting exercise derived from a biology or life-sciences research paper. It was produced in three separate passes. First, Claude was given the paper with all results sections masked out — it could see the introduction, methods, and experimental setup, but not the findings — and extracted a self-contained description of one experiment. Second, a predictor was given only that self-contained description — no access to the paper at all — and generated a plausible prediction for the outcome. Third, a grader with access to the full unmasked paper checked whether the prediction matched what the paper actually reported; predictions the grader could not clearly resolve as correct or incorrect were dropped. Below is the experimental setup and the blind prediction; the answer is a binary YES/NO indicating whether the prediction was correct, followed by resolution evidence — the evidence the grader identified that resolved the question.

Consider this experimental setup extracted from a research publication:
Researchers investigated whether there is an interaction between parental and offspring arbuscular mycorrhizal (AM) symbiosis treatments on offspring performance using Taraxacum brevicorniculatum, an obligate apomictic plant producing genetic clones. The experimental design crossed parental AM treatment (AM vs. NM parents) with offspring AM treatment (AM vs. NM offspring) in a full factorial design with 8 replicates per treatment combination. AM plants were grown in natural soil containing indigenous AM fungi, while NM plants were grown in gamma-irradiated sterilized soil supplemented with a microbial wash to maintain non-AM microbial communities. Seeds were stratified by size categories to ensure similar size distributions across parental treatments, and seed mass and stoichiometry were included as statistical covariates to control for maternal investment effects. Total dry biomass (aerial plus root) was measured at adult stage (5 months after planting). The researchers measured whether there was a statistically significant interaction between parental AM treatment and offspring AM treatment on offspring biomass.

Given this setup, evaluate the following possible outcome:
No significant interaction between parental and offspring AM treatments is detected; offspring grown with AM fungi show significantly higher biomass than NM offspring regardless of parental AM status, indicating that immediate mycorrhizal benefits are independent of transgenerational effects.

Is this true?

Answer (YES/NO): YES